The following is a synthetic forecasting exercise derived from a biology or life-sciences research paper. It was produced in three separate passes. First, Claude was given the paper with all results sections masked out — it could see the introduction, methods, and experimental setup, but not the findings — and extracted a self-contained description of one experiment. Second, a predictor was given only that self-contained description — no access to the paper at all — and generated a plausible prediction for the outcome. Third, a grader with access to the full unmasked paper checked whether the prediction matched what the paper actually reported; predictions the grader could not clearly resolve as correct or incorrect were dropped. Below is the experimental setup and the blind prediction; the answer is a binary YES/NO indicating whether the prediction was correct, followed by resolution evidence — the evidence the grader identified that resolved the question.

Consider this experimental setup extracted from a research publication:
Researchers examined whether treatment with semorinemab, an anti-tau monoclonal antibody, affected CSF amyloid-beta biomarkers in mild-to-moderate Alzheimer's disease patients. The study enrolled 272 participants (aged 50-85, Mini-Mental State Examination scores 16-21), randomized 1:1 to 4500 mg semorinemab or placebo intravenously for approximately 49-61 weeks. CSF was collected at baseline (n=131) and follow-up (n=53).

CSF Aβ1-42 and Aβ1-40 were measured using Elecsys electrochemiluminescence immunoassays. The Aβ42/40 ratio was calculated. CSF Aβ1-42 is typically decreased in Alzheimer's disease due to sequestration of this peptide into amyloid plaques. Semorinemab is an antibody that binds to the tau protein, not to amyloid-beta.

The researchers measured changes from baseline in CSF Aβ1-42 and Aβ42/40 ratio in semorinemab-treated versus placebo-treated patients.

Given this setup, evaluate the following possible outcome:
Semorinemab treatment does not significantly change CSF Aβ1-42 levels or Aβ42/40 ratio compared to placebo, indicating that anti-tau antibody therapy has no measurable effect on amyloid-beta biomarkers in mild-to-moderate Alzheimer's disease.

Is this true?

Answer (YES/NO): YES